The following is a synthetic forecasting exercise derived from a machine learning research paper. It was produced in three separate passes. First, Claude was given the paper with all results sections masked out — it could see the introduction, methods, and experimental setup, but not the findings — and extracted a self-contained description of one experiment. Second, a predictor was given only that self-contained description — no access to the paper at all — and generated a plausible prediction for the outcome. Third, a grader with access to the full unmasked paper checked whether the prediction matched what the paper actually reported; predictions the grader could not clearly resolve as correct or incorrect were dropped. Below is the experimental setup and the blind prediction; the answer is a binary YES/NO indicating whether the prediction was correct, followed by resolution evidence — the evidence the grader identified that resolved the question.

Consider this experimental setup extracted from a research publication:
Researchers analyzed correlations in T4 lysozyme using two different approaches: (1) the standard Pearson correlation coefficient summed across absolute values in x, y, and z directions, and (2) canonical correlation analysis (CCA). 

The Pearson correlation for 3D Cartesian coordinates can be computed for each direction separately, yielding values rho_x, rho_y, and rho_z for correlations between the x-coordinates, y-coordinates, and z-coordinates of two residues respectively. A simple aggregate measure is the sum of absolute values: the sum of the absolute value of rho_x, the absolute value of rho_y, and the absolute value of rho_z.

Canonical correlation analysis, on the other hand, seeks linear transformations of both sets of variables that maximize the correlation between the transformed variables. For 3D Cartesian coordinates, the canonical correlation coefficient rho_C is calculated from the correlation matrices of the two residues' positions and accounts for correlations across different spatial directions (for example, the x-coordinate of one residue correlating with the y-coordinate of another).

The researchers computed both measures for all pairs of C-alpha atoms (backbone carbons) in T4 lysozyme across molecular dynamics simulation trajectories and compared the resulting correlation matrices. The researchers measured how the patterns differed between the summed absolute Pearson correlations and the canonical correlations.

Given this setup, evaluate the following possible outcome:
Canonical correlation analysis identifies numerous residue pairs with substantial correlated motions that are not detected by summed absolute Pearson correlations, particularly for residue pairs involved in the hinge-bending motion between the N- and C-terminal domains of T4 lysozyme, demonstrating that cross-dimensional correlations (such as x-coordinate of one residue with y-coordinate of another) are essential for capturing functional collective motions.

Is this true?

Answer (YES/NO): NO